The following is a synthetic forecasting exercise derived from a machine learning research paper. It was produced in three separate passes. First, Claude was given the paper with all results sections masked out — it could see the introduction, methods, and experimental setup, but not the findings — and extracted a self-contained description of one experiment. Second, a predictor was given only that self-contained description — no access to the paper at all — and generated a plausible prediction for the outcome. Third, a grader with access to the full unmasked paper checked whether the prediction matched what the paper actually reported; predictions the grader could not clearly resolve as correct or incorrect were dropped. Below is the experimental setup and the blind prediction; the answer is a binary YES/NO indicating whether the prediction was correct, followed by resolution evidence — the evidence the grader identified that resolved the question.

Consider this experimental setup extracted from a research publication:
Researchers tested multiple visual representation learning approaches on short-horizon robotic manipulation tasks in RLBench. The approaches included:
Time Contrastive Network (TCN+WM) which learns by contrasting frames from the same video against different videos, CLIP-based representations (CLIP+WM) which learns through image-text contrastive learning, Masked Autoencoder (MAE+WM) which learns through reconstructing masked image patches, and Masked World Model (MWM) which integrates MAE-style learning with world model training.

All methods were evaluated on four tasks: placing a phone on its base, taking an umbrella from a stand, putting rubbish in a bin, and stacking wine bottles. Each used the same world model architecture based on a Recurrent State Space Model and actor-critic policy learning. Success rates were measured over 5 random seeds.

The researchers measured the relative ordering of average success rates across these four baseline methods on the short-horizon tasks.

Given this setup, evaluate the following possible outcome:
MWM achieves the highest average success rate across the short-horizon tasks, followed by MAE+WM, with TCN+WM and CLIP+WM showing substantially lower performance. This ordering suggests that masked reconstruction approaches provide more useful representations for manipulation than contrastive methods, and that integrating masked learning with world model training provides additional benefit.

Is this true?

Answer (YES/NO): YES